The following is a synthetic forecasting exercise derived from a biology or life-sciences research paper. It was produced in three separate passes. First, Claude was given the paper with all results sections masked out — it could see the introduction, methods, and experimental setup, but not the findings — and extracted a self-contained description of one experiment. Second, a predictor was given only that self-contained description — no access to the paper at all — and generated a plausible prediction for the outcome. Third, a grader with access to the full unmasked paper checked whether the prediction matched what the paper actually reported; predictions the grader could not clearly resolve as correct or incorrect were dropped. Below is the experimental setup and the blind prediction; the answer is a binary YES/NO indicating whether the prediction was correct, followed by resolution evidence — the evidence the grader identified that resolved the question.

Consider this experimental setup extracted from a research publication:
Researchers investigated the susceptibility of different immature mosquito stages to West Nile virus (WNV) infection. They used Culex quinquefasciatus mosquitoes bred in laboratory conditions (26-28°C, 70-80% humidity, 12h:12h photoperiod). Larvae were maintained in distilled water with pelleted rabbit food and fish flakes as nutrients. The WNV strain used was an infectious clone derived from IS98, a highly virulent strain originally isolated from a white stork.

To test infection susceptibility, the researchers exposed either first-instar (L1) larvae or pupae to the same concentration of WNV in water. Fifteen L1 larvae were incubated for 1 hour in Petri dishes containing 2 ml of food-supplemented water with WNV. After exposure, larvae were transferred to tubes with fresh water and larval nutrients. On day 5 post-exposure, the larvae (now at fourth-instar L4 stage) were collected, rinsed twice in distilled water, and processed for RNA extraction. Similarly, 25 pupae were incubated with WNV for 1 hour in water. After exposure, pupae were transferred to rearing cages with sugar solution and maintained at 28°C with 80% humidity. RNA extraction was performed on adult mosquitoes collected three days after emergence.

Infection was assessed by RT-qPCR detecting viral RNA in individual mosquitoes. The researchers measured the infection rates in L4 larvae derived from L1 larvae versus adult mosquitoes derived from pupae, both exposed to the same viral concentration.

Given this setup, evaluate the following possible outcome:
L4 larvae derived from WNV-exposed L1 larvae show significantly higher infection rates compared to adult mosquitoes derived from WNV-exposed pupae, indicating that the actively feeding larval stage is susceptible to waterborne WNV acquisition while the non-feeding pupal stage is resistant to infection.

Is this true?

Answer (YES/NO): NO